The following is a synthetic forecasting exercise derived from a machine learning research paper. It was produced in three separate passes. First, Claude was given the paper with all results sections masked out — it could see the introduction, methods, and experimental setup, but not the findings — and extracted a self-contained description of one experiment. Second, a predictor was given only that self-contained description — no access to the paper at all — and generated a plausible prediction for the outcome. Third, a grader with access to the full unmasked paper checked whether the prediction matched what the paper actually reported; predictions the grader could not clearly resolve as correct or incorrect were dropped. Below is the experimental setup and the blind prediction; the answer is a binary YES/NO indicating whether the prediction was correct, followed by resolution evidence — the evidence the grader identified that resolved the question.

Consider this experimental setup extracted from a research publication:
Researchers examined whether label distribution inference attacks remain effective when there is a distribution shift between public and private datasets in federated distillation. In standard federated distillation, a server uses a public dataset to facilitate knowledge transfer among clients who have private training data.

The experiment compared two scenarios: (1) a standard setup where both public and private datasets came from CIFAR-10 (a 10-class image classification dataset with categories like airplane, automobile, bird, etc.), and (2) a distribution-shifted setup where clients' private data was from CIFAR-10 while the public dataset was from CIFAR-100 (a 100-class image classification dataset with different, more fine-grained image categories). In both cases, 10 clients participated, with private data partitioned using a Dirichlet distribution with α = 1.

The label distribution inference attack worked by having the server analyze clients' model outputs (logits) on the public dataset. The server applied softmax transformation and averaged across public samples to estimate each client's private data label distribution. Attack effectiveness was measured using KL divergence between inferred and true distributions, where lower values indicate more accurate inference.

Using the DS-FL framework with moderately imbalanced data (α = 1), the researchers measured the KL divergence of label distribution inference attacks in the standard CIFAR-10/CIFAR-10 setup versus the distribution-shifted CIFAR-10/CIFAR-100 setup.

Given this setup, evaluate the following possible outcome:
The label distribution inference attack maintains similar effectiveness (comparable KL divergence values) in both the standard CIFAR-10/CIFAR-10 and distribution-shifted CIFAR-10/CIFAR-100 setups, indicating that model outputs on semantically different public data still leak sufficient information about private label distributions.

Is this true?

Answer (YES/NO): YES